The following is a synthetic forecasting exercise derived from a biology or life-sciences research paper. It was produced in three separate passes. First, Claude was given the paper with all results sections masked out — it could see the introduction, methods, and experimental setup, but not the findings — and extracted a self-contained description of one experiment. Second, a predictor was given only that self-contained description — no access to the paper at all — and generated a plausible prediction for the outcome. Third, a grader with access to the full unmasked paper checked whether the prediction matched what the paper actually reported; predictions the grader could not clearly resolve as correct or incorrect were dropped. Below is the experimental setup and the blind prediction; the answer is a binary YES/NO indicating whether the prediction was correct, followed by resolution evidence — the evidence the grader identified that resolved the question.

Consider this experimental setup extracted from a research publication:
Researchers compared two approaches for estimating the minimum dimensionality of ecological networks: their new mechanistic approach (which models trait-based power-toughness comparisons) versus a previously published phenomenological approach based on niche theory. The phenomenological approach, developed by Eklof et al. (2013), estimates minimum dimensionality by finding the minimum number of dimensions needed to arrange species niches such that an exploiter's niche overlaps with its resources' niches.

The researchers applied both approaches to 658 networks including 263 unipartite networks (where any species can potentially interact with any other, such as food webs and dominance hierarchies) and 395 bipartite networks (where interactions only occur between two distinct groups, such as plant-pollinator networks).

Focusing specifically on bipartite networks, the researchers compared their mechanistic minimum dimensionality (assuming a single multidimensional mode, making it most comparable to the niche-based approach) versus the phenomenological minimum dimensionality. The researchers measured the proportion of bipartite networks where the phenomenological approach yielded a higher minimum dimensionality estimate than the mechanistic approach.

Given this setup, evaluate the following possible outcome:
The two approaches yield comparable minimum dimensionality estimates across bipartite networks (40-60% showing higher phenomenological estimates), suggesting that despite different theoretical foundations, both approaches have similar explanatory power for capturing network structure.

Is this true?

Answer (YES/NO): NO